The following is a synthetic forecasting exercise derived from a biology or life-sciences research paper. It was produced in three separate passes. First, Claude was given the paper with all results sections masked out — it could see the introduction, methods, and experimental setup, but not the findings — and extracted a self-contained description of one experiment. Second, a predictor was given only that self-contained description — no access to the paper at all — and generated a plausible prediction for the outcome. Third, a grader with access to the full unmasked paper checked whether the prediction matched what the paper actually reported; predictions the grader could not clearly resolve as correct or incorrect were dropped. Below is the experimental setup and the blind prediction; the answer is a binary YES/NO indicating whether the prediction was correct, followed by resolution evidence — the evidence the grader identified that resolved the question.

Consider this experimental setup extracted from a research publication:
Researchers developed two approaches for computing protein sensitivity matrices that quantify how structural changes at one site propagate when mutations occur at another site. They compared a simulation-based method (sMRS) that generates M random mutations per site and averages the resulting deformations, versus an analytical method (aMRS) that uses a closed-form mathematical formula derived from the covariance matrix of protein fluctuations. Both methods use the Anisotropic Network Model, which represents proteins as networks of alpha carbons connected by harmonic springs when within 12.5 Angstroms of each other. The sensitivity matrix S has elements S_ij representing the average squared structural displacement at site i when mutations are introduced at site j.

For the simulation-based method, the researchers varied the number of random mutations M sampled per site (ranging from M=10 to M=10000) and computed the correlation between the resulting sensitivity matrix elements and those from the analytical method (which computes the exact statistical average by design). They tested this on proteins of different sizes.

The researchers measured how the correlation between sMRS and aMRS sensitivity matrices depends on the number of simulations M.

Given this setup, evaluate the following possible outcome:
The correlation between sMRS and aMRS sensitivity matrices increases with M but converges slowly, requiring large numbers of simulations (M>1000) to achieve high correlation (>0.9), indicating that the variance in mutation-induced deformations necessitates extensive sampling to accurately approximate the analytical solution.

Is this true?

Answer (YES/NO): NO